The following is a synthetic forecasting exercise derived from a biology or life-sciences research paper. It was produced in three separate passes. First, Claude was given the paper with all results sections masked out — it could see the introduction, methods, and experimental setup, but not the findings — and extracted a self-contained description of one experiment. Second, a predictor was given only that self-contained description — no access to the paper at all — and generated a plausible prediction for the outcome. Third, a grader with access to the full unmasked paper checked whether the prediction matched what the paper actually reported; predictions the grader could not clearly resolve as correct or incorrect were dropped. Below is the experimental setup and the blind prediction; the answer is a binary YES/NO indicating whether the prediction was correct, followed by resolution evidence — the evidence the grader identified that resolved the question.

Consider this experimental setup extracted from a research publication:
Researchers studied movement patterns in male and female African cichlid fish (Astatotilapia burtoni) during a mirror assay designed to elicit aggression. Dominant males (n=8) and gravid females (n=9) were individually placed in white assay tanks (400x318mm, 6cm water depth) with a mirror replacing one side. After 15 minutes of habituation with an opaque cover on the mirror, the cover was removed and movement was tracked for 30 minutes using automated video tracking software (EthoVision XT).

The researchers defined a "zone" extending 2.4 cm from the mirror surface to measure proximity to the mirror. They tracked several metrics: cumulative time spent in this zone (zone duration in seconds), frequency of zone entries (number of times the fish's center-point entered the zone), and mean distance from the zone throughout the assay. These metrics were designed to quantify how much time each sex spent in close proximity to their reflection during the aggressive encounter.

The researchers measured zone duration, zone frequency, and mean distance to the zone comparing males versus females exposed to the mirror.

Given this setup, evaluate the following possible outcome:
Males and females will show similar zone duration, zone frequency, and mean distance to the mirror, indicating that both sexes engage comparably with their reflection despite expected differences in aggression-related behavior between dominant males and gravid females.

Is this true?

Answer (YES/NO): YES